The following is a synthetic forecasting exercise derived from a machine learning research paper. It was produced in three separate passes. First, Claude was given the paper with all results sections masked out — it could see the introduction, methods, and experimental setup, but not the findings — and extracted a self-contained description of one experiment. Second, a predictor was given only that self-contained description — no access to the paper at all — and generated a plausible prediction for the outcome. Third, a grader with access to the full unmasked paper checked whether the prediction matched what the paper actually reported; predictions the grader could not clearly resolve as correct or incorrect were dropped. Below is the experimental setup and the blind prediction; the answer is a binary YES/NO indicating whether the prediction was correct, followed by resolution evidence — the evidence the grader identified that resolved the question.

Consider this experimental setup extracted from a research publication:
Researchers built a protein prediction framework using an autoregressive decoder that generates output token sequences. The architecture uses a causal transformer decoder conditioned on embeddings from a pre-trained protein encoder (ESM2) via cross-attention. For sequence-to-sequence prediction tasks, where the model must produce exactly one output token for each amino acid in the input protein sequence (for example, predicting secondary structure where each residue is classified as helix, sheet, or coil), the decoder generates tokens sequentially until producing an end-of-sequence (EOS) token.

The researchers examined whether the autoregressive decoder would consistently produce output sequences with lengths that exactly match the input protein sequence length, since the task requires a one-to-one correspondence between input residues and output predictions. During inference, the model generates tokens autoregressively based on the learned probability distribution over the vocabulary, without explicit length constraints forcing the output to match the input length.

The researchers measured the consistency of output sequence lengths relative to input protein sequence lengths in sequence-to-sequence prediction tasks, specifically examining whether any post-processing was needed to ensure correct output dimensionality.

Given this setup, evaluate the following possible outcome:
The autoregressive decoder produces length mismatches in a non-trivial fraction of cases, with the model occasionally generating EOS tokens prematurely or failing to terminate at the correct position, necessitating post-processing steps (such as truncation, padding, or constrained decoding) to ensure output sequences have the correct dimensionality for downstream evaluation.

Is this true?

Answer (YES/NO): YES